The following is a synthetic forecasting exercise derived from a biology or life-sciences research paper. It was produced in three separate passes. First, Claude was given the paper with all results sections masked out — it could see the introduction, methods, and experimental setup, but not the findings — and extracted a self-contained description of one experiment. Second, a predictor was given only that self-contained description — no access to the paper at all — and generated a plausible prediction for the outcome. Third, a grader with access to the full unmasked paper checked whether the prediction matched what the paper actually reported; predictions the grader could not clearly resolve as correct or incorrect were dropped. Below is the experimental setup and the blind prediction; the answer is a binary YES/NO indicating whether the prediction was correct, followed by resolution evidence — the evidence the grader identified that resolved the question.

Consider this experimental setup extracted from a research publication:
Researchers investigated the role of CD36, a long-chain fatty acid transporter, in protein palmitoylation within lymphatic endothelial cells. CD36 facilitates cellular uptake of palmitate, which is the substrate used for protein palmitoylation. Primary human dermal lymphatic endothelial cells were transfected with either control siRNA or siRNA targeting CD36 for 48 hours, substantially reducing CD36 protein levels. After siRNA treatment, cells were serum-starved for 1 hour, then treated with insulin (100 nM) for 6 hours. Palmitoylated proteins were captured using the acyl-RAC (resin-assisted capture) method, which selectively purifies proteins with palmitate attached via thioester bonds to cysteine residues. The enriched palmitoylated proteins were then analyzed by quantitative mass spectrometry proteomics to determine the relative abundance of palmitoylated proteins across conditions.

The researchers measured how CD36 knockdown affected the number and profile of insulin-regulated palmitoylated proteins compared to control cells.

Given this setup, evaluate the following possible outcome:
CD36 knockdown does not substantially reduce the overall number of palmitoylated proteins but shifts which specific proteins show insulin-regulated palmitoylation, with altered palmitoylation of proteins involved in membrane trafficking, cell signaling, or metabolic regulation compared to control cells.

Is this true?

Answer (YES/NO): NO